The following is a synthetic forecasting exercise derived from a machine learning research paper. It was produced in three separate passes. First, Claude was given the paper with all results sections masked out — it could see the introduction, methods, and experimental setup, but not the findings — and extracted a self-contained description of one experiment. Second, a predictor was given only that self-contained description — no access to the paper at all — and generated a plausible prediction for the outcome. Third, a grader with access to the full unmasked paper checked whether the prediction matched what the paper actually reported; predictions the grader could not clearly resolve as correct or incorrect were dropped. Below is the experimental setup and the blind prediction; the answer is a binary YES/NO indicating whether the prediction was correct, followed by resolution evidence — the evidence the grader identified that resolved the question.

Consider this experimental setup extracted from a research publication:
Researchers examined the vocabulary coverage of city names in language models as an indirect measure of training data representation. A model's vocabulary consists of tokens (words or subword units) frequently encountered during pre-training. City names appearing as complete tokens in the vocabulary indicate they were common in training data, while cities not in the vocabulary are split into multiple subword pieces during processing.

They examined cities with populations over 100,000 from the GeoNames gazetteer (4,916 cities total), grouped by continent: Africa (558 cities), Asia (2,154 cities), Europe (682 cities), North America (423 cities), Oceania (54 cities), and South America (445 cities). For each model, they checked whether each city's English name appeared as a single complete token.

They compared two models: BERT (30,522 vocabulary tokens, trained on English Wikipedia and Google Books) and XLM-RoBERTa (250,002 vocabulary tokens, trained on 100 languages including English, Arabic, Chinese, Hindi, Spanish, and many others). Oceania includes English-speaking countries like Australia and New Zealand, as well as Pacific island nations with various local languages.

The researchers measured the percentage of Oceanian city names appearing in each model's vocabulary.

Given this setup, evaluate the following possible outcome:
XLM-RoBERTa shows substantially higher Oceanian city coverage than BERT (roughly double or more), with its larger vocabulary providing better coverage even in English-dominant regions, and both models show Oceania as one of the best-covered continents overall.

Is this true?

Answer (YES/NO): NO